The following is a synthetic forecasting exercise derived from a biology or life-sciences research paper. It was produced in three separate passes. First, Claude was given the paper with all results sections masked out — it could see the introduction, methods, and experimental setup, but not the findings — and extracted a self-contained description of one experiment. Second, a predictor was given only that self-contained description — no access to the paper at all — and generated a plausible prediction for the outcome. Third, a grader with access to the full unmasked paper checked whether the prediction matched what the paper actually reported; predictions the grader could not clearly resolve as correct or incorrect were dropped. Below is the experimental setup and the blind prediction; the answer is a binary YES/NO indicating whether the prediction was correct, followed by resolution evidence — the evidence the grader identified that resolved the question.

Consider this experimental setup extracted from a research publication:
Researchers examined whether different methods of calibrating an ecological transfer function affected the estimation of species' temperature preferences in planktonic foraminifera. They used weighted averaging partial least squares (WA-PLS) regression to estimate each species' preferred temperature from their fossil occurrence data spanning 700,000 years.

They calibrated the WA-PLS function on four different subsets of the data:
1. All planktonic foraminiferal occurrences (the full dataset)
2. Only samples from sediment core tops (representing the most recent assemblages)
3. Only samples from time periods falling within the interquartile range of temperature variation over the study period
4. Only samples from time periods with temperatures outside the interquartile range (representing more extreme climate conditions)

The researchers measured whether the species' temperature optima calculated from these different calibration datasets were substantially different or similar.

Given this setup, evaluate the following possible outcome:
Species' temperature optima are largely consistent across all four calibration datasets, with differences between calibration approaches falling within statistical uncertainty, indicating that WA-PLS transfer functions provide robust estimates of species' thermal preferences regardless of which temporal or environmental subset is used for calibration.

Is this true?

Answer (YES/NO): YES